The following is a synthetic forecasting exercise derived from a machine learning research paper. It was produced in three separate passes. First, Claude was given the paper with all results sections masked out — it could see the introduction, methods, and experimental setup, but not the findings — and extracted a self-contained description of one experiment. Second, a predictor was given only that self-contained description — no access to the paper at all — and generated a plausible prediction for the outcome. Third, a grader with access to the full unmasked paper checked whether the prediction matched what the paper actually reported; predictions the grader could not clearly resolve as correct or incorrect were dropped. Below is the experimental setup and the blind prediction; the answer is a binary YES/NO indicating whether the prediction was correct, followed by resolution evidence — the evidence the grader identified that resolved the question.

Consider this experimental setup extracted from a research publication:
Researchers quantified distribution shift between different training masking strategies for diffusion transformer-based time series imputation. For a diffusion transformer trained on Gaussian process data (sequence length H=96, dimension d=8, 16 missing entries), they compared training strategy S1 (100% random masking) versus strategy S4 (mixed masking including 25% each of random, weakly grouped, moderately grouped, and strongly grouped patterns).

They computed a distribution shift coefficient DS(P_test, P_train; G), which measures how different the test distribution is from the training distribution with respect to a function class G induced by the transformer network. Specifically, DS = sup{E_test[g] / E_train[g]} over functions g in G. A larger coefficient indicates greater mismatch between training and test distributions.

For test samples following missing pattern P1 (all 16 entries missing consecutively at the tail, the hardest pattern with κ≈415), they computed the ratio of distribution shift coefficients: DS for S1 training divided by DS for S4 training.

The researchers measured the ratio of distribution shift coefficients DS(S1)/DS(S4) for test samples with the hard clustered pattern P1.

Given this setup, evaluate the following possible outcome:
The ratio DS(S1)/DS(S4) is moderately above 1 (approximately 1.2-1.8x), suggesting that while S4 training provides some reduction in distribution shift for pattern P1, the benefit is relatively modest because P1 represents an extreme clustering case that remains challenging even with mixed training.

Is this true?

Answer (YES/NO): NO